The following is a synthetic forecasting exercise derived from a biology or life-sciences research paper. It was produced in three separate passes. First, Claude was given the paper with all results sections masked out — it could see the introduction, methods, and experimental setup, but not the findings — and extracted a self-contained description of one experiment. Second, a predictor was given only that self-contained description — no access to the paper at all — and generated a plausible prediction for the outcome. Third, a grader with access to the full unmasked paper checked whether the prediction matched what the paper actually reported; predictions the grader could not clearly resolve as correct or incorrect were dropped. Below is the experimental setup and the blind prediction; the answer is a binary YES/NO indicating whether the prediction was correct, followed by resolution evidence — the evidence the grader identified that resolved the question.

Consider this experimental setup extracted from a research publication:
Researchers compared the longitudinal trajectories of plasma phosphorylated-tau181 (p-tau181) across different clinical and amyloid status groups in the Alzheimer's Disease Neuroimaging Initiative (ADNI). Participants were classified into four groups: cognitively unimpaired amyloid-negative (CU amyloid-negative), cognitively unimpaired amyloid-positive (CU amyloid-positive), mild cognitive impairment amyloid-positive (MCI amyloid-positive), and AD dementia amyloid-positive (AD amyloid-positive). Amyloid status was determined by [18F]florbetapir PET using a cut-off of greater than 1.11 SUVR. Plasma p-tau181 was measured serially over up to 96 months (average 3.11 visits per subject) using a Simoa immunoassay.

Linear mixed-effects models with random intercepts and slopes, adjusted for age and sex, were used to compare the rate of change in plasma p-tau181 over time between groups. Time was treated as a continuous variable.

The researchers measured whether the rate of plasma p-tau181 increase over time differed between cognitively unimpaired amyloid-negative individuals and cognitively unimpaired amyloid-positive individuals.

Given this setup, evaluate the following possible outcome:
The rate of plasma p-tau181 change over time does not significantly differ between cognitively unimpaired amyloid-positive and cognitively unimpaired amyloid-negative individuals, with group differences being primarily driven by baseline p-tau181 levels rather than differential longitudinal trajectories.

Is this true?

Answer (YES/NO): YES